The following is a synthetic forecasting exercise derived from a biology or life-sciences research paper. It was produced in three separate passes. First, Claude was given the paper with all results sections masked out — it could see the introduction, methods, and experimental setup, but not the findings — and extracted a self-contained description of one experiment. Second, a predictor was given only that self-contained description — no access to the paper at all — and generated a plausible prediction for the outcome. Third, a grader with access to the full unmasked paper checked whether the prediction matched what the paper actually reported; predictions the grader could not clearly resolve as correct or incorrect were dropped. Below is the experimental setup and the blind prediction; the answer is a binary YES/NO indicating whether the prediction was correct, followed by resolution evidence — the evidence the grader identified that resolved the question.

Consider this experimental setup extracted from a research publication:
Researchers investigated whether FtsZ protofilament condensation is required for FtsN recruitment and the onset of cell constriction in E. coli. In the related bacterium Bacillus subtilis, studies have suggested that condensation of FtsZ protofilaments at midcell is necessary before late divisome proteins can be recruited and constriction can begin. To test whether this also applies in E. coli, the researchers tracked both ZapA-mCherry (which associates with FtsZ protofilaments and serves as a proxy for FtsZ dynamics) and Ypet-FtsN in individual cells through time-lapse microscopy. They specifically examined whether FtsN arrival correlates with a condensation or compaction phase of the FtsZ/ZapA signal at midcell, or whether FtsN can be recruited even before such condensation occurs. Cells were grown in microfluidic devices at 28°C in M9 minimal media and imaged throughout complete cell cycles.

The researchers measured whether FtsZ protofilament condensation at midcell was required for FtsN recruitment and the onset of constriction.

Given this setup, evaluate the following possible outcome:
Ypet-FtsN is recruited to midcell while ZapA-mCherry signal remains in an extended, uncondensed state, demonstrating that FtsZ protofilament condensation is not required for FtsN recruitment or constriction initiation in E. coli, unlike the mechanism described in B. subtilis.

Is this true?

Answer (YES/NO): YES